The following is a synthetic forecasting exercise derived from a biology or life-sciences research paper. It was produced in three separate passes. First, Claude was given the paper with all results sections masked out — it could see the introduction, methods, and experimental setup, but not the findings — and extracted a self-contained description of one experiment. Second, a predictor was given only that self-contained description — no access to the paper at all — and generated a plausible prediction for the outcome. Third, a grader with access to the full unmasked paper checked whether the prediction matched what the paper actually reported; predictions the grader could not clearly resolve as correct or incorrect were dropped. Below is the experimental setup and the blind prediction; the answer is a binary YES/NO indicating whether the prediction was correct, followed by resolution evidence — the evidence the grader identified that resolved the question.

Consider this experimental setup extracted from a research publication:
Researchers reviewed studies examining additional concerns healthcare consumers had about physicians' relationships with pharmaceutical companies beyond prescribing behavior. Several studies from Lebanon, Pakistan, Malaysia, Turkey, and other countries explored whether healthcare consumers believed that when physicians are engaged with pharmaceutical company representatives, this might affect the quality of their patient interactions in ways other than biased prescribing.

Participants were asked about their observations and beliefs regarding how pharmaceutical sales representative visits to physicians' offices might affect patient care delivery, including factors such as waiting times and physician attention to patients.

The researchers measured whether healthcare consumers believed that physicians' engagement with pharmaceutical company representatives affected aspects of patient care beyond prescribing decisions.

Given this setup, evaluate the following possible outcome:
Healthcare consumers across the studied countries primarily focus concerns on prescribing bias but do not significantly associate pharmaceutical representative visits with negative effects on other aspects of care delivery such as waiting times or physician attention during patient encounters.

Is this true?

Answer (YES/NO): NO